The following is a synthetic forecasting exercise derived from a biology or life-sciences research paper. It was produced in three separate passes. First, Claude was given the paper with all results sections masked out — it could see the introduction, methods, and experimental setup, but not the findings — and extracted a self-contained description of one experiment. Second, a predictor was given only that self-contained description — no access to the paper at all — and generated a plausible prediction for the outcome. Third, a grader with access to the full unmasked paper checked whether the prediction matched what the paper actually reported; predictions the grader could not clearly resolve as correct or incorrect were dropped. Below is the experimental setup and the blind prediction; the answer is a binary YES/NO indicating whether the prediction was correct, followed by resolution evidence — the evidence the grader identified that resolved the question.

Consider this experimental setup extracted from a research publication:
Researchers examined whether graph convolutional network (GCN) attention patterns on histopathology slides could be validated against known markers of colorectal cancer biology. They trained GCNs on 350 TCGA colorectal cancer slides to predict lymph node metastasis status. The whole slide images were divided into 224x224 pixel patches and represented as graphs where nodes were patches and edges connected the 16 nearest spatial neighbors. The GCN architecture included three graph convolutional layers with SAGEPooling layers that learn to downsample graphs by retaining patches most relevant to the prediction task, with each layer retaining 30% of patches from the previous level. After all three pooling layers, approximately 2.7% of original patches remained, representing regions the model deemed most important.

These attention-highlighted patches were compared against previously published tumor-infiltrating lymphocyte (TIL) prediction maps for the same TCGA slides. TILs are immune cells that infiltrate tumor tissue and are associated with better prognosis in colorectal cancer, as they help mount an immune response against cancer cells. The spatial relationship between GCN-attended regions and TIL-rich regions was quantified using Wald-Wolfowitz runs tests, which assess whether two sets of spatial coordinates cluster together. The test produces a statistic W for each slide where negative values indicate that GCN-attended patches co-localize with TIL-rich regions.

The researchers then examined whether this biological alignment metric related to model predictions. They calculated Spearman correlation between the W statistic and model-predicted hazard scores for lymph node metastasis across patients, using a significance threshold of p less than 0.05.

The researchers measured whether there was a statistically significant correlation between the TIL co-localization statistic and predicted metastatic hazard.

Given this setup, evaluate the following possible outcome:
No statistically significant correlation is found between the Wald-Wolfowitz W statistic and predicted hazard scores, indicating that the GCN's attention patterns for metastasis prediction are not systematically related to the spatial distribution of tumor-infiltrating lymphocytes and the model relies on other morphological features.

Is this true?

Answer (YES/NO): NO